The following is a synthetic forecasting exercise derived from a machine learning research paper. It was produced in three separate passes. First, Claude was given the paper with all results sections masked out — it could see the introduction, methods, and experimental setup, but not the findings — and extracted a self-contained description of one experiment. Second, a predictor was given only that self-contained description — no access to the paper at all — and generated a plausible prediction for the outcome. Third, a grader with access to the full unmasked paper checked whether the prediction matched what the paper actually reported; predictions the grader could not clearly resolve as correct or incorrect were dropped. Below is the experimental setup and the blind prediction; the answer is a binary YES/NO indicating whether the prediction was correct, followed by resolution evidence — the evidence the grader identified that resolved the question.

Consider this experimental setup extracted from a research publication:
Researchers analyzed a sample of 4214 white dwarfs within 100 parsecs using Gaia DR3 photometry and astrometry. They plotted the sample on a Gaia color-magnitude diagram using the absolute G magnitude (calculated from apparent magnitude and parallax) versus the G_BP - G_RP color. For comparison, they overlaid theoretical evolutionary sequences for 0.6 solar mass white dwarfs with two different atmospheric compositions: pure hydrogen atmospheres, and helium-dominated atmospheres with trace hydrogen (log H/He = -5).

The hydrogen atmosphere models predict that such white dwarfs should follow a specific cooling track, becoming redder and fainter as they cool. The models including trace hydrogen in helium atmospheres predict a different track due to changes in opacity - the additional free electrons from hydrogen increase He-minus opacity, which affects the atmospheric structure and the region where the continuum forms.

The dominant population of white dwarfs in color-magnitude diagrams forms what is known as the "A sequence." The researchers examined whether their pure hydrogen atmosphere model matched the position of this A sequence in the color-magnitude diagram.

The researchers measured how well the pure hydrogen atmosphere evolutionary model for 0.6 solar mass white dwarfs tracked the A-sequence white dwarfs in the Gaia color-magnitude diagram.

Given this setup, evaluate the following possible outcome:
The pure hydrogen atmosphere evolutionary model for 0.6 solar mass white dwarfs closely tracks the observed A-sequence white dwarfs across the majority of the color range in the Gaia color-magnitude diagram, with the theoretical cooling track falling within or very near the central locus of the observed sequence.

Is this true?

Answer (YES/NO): YES